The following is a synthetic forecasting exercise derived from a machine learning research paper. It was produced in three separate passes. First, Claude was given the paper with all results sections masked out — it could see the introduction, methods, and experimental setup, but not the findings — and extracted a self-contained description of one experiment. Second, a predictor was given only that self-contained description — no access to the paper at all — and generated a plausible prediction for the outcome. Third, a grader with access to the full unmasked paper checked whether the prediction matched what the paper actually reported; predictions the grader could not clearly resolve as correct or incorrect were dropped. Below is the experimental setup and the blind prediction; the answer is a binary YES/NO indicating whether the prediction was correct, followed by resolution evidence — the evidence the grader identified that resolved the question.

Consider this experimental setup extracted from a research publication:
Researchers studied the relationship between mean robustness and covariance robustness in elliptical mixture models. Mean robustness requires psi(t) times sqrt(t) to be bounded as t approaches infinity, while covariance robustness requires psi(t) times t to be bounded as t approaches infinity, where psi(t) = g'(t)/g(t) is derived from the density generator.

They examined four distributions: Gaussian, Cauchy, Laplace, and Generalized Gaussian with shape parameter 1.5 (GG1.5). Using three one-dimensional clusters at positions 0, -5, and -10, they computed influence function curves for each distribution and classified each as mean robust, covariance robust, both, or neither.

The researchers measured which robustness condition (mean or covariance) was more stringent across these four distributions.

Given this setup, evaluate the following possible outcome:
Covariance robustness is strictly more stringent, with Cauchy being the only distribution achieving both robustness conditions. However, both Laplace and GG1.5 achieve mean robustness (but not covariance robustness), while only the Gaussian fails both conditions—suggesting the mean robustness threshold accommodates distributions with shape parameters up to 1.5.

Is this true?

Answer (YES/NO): NO